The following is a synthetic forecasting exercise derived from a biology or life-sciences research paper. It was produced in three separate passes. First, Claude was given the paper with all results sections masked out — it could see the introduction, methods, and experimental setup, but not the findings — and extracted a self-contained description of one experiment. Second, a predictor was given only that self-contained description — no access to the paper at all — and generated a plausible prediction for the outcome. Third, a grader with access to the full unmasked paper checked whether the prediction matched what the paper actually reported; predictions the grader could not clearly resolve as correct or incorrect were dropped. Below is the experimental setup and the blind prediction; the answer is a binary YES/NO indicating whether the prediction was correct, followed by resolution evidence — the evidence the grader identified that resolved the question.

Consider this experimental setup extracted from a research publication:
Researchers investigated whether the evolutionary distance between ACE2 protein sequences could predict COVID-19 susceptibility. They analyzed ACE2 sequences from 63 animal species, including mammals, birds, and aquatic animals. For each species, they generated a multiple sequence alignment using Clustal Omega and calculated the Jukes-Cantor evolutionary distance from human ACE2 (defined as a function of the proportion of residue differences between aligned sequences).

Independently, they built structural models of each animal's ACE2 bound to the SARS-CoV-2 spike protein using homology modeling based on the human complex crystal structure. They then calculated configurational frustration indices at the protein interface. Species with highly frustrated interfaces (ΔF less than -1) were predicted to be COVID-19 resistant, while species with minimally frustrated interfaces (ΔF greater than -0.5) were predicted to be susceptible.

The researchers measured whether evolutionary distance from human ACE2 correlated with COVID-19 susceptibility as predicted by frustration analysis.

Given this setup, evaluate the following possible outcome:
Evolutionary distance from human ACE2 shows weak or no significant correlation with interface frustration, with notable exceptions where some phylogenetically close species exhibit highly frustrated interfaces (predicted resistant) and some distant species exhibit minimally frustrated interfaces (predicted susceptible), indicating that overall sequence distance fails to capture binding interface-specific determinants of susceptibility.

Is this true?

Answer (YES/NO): YES